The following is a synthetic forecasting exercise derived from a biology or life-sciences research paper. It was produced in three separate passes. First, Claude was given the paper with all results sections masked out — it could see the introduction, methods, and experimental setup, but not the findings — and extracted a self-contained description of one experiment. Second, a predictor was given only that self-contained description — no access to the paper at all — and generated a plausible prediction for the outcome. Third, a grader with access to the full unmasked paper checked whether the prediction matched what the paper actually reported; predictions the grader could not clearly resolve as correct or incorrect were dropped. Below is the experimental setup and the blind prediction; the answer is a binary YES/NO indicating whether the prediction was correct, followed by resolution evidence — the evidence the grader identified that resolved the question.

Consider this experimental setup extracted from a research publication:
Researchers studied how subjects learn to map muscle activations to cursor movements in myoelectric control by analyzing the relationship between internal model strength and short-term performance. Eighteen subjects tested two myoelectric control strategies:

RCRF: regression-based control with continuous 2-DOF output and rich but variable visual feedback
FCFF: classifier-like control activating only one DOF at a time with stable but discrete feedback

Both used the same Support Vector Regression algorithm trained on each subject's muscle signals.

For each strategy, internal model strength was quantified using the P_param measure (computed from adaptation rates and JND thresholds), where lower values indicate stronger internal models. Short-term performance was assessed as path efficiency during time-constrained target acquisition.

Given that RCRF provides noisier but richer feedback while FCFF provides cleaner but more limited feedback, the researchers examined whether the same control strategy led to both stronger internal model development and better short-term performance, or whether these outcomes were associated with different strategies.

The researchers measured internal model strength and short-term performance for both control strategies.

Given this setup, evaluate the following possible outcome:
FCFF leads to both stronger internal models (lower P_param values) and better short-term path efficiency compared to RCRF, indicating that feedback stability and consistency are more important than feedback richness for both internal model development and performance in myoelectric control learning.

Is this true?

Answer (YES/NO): NO